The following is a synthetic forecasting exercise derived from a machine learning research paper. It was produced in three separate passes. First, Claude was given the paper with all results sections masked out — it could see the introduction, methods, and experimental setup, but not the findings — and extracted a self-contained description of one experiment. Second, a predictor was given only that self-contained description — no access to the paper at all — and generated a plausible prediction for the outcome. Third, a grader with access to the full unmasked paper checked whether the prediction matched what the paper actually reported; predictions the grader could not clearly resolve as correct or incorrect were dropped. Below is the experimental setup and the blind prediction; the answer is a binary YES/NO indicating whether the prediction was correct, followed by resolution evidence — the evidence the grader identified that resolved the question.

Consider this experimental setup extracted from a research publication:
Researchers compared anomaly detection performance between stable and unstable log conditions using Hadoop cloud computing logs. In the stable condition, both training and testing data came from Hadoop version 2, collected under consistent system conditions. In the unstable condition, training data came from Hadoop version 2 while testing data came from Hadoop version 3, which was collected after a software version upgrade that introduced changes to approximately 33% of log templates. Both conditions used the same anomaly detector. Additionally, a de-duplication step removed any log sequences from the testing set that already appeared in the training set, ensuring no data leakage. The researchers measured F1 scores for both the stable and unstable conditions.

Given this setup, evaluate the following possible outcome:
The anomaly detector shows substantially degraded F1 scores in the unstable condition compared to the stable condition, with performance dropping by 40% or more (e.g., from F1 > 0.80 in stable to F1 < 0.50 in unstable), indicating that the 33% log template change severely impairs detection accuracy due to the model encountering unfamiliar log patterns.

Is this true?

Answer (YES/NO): NO